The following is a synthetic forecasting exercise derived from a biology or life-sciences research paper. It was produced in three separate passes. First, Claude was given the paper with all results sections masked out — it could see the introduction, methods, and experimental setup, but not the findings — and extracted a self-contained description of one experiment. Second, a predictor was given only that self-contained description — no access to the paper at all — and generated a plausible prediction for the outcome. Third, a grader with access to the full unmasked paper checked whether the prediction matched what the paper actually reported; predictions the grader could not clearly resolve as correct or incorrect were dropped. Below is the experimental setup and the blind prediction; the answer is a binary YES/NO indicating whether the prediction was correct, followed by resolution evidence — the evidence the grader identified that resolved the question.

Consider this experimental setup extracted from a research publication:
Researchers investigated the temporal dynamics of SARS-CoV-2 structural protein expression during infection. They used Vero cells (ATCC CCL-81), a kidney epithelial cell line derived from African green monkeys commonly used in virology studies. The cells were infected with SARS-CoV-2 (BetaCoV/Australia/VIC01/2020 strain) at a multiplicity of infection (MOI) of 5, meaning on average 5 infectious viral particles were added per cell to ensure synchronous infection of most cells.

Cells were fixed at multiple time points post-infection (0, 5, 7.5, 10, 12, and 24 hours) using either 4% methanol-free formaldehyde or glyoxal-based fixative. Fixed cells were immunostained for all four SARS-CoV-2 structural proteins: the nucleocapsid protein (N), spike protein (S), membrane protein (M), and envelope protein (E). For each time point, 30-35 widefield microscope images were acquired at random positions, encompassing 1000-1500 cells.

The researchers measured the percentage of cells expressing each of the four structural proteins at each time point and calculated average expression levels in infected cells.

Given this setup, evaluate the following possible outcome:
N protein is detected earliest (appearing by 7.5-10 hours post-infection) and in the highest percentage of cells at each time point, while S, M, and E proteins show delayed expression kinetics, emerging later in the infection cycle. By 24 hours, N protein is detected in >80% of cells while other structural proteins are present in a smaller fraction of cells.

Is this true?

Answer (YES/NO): NO